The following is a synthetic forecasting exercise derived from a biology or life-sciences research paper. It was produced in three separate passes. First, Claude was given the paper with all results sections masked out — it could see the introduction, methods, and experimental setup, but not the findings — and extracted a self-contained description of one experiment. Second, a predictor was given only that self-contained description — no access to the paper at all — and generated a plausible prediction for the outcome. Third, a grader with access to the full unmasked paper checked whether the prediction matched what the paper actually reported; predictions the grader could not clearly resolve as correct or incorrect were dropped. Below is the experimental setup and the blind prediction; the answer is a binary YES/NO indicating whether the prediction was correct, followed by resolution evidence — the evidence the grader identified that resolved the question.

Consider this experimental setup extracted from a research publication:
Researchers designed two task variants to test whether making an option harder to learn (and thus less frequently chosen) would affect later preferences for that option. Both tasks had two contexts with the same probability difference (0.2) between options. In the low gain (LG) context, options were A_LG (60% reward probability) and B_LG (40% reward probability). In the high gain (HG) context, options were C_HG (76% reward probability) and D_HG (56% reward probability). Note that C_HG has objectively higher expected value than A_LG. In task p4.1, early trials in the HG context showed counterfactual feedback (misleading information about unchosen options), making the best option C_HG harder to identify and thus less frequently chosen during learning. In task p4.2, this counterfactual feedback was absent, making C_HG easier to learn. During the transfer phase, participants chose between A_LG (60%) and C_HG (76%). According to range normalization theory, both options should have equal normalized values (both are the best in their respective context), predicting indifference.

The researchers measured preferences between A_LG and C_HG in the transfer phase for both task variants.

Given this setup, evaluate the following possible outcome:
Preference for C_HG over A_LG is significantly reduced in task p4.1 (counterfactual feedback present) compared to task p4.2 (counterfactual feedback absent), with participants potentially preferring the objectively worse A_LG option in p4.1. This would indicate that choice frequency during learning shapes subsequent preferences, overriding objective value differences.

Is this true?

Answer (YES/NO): NO